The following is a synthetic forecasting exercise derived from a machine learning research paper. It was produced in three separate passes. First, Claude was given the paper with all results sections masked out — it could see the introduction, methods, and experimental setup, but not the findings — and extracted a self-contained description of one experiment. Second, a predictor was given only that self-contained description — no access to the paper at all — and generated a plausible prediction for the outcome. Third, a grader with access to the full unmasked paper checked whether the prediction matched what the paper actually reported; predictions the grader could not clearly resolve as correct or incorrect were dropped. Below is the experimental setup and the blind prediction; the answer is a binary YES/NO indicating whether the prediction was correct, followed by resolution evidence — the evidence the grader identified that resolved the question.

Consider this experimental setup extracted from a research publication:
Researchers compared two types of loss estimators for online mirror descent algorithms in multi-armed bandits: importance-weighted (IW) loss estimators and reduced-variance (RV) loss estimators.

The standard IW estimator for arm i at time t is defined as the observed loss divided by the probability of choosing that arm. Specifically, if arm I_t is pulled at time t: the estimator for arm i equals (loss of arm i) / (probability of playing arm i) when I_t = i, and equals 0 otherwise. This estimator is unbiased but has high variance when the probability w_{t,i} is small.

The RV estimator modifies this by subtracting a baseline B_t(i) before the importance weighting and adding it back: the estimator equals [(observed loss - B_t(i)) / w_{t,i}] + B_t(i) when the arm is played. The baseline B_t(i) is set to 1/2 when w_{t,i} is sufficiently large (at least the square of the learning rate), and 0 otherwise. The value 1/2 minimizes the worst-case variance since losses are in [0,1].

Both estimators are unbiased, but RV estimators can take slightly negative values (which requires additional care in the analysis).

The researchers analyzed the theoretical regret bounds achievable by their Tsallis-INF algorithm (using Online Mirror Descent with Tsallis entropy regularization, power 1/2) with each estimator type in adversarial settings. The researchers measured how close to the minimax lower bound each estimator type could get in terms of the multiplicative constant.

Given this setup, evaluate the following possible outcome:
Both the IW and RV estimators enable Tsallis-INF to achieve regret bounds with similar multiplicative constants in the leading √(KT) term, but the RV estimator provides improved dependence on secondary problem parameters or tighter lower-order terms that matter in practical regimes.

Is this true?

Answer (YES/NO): NO